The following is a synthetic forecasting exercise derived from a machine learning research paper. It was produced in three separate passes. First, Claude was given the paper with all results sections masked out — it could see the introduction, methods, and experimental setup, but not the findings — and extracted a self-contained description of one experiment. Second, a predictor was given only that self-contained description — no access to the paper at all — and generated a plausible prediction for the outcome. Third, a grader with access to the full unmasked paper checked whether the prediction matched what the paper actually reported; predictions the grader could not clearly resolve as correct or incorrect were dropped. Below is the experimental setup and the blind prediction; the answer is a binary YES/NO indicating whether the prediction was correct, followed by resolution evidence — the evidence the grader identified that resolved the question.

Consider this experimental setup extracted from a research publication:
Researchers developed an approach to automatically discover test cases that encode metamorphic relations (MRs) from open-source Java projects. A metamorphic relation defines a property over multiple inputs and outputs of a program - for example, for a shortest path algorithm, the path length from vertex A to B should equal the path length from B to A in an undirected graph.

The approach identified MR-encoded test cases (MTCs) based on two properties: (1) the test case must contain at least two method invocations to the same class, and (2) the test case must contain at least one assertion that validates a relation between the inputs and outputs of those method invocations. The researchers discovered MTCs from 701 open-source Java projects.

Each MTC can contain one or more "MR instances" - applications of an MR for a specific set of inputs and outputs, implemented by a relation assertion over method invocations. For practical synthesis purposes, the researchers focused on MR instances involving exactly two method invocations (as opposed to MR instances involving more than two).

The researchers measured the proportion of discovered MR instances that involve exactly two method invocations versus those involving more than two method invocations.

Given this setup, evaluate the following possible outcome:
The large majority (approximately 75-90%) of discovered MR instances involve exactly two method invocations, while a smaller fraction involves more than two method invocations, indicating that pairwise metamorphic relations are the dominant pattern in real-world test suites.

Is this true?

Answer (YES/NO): NO